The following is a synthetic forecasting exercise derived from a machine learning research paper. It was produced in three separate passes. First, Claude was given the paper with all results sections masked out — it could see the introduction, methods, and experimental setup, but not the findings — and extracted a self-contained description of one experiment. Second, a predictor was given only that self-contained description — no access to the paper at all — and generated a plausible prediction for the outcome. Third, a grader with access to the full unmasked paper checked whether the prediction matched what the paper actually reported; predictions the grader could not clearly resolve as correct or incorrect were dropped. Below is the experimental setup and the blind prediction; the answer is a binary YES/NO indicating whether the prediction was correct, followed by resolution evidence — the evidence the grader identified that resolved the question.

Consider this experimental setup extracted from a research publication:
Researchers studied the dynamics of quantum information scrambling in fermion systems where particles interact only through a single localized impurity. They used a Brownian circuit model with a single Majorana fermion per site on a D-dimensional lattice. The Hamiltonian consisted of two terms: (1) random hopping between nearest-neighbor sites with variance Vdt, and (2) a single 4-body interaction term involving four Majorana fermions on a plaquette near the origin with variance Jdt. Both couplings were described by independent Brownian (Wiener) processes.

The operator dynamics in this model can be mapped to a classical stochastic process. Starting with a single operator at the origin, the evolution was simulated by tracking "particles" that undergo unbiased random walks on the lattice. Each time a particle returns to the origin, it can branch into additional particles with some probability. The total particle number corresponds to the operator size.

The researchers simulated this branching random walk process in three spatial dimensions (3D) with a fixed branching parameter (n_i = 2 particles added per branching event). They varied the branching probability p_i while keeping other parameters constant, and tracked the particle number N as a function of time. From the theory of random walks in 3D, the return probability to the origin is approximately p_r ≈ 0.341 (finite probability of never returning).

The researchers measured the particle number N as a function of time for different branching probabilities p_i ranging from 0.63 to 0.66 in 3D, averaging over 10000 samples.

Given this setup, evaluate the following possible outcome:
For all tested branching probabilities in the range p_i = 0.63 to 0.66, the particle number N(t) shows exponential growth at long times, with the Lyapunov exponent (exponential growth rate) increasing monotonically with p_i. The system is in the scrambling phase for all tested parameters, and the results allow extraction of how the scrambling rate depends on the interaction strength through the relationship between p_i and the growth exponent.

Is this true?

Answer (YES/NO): NO